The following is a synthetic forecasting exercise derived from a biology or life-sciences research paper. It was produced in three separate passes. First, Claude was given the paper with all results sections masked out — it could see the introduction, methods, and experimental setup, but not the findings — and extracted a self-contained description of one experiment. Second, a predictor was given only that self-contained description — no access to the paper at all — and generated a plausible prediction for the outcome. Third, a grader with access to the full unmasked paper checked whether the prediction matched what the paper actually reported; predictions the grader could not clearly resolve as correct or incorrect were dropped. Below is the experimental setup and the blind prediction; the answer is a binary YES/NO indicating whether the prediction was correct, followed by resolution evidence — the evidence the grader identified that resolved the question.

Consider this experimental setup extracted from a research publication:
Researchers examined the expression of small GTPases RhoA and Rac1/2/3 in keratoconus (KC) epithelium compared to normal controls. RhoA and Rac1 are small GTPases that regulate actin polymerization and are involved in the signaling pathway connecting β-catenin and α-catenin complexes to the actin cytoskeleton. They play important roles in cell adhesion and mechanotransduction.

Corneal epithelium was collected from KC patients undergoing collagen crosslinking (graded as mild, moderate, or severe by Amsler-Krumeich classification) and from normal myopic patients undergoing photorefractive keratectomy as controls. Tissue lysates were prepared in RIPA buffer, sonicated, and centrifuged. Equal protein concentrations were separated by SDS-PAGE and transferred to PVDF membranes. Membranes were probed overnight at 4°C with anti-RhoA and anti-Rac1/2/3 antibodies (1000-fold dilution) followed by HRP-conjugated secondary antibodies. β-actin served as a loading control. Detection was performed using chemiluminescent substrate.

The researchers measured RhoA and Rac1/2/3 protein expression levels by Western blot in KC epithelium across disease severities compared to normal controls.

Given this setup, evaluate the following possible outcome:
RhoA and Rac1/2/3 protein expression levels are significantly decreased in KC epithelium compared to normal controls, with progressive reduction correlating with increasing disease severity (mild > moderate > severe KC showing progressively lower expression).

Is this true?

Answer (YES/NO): NO